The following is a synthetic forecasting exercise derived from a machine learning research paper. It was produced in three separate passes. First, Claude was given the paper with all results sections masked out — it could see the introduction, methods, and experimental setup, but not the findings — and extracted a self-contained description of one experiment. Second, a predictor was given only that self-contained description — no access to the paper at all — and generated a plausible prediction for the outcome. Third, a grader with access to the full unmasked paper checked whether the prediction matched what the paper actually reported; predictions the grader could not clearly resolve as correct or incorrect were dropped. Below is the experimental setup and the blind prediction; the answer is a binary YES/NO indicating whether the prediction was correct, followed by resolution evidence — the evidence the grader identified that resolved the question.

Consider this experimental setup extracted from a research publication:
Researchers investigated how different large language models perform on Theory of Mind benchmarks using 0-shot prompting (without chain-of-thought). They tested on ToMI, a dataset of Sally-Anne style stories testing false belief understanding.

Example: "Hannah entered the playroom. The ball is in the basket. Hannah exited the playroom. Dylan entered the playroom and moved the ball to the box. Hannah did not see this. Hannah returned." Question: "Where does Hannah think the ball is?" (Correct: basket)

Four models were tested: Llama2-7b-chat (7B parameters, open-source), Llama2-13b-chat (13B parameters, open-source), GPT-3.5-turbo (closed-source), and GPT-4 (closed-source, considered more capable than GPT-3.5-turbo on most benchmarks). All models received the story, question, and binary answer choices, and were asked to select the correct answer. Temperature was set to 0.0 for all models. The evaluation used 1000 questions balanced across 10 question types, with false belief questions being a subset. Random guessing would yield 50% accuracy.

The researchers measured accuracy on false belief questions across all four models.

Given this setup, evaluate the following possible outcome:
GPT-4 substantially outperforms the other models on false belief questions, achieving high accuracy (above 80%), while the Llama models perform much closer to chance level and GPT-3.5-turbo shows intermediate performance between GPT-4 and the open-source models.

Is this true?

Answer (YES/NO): NO